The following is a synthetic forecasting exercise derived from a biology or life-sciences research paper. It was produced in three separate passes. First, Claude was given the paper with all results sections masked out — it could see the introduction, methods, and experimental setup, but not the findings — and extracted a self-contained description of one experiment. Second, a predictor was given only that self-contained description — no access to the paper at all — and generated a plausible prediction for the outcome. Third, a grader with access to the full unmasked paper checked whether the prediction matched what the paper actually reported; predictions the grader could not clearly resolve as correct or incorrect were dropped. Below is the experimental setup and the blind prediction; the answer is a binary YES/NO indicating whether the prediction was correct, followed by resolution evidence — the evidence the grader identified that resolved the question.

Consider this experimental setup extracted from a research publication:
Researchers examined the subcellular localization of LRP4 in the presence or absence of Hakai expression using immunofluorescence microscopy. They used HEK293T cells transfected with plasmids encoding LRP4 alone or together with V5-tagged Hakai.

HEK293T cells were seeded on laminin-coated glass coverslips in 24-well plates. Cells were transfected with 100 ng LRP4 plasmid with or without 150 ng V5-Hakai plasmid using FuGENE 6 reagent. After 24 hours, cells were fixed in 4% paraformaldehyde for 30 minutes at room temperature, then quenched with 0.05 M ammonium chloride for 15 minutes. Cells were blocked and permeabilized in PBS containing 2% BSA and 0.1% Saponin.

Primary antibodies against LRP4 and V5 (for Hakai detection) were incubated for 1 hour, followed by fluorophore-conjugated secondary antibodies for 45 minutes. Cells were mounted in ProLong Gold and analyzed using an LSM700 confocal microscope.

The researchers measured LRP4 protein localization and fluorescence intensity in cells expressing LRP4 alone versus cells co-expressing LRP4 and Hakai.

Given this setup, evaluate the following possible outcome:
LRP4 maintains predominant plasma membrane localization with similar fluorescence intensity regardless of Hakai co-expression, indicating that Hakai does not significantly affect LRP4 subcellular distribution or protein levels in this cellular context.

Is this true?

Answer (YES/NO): NO